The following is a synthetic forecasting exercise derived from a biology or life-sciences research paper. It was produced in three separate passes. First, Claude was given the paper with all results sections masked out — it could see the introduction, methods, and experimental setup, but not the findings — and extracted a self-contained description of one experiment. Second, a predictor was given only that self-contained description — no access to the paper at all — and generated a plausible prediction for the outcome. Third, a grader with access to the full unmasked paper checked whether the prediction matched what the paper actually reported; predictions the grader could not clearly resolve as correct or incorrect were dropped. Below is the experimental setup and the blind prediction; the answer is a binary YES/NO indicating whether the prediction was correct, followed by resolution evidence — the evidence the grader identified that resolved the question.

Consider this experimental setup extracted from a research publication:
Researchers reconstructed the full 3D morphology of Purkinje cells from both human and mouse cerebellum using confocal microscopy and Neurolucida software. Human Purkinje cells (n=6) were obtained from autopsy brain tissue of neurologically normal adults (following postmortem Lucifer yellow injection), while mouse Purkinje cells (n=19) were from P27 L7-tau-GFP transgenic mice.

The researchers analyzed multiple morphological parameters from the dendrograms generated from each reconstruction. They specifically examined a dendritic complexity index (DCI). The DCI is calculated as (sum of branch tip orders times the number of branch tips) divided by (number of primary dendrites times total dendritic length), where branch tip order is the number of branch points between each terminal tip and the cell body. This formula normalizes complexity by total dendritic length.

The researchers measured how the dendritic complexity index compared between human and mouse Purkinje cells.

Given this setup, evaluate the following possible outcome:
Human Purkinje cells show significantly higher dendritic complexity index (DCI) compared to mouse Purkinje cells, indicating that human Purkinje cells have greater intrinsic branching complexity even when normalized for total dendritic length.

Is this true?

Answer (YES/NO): YES